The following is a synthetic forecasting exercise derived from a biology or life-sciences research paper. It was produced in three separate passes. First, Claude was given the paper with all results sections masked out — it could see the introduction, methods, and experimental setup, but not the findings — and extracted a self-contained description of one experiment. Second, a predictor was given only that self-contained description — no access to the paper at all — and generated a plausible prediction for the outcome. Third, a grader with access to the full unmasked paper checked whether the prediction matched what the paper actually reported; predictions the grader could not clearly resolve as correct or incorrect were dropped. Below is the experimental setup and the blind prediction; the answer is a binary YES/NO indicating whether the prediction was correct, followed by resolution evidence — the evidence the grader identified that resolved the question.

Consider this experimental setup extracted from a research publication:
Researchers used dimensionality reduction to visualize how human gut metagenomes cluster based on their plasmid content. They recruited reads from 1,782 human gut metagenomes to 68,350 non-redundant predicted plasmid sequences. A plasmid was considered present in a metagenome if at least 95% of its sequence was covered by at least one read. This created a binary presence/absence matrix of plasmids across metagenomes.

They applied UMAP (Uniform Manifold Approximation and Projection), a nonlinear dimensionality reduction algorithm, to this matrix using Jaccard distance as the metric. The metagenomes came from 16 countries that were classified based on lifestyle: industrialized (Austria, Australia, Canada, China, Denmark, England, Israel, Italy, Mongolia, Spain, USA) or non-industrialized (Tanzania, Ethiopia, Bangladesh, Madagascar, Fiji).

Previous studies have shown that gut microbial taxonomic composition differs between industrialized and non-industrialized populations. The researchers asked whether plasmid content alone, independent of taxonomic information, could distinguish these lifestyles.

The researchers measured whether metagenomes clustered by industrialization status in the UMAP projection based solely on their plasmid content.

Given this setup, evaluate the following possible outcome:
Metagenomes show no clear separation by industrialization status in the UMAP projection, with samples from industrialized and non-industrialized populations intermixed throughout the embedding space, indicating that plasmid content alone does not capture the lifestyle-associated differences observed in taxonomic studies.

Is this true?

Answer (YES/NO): NO